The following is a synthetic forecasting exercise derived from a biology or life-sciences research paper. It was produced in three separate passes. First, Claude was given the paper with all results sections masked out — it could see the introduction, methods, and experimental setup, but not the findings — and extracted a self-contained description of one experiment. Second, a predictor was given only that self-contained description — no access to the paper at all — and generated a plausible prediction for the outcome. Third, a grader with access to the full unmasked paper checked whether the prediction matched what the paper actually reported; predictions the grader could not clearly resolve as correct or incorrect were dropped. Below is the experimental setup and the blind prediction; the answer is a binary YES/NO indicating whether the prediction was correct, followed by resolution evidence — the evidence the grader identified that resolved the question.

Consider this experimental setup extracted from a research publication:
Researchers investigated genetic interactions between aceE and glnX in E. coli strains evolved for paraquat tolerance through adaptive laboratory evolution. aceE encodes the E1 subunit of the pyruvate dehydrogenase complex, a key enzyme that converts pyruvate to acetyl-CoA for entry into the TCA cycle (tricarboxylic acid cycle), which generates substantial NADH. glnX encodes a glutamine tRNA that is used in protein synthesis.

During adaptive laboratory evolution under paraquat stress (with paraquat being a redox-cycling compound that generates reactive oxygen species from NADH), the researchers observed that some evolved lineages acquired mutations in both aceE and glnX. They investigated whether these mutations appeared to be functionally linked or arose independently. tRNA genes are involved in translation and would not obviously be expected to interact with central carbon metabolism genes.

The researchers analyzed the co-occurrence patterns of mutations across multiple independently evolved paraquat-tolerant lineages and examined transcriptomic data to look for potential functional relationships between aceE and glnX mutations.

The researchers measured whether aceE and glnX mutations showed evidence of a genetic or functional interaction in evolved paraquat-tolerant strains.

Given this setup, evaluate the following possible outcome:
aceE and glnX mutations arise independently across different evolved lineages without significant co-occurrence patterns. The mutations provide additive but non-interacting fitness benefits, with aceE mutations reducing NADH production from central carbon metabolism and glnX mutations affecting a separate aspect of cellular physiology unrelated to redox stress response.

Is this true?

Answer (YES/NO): NO